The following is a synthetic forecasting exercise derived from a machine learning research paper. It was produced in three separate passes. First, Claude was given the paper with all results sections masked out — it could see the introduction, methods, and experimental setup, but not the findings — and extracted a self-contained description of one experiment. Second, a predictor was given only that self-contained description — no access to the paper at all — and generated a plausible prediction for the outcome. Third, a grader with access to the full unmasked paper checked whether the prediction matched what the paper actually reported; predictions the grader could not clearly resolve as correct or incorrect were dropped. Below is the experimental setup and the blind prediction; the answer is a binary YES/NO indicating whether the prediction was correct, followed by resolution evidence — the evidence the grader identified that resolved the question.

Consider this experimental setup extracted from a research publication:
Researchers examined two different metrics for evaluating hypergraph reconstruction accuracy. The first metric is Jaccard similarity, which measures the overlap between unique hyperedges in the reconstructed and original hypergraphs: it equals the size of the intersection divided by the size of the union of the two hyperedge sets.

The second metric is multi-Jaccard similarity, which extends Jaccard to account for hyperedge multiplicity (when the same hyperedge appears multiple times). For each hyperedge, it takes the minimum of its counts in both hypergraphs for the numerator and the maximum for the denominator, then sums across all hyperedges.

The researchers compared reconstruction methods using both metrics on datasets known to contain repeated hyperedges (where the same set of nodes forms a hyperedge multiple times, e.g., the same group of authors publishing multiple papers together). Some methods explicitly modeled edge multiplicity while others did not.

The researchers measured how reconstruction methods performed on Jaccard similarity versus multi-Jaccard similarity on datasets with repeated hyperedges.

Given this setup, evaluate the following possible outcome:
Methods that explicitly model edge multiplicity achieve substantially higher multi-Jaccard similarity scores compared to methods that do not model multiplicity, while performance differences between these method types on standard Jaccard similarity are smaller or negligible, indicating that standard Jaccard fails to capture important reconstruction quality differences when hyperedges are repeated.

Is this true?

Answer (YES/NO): NO